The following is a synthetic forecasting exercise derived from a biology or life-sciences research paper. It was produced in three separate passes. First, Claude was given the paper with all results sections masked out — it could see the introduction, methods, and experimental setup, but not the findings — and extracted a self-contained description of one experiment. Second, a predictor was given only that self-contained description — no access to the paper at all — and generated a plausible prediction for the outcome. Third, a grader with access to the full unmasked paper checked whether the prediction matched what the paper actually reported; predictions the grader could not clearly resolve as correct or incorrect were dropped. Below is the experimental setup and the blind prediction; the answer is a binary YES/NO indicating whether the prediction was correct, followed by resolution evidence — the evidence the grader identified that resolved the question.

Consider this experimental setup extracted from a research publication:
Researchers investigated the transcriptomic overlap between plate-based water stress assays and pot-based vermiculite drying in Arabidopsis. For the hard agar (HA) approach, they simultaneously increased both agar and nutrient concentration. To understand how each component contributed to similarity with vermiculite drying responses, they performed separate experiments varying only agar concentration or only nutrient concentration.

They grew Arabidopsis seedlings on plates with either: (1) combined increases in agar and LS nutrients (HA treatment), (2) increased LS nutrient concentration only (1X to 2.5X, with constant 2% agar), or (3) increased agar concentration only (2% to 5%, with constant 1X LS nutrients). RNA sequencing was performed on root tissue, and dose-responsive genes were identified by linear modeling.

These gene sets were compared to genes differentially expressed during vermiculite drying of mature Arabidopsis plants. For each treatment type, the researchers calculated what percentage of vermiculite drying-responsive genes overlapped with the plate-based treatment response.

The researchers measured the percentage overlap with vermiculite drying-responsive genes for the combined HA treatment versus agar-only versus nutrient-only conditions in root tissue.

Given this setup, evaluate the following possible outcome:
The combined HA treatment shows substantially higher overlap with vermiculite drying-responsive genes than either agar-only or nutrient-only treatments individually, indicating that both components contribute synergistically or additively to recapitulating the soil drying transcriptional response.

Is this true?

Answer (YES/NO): YES